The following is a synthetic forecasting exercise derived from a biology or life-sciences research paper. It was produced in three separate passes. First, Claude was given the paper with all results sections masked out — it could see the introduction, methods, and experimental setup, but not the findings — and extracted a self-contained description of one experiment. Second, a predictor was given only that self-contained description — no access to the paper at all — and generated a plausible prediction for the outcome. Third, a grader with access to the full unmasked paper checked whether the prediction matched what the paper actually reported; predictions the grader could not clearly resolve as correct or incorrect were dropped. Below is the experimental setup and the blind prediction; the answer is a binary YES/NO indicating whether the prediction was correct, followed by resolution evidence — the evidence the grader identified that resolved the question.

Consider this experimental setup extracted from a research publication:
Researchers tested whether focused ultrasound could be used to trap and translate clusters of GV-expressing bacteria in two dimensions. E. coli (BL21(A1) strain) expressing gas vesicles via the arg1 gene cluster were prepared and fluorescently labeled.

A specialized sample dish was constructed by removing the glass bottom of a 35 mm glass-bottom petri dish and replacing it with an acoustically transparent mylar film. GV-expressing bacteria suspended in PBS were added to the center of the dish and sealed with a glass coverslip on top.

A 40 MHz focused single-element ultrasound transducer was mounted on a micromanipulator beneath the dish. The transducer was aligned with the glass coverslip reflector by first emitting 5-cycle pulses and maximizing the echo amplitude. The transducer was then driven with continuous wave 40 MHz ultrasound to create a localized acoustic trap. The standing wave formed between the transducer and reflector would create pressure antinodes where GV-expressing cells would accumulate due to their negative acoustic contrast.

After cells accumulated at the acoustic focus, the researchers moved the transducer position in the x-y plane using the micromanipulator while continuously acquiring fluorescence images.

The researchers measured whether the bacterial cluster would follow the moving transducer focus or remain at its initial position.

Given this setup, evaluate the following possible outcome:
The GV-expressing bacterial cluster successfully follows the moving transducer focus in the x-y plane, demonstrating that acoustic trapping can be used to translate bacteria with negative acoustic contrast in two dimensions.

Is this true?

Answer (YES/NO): YES